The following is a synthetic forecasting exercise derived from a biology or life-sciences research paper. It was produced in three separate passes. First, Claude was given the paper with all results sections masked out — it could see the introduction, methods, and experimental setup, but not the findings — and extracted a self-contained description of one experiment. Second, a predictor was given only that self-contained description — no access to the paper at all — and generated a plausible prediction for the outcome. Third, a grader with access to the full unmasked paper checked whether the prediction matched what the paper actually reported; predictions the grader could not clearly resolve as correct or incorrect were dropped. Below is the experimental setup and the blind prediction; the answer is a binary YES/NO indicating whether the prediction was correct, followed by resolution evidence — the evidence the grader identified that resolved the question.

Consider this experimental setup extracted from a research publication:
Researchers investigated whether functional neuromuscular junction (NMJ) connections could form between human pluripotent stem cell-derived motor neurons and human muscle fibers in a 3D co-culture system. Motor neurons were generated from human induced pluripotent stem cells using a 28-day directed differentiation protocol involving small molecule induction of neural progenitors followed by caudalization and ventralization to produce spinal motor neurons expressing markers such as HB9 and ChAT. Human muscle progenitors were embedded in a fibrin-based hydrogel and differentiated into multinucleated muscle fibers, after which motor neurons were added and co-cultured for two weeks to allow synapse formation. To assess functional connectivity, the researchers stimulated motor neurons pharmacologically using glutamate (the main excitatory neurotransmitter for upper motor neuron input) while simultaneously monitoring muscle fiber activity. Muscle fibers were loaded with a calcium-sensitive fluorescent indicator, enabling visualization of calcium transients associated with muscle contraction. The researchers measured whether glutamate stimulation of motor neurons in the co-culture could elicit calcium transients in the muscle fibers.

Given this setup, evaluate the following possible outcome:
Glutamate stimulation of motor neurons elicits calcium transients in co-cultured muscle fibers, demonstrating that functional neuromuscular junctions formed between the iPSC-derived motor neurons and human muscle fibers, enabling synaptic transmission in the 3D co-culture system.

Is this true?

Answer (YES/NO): YES